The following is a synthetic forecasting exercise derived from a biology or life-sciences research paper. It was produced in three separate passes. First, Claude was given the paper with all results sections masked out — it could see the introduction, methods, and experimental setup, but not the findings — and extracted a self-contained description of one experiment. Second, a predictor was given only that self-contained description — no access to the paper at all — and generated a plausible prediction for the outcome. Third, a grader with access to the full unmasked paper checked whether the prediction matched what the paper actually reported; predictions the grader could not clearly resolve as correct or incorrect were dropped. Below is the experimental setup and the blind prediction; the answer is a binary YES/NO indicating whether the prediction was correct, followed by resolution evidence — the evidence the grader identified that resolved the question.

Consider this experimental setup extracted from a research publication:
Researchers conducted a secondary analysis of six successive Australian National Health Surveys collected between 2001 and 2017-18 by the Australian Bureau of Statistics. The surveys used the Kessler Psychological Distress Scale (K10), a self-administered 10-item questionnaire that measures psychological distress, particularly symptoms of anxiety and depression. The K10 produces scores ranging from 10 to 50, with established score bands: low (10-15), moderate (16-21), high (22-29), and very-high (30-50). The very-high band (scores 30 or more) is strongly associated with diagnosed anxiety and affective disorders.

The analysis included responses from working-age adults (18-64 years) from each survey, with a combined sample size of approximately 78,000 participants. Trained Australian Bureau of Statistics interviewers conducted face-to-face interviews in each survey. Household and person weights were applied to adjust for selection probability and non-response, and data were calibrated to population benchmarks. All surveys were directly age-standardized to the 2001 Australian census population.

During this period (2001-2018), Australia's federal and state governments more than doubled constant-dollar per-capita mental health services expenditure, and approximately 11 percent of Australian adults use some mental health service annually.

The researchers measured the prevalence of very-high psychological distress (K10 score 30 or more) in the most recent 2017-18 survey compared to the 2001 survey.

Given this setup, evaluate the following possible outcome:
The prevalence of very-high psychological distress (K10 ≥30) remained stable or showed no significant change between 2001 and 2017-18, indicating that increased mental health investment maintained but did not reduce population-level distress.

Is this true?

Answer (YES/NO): NO